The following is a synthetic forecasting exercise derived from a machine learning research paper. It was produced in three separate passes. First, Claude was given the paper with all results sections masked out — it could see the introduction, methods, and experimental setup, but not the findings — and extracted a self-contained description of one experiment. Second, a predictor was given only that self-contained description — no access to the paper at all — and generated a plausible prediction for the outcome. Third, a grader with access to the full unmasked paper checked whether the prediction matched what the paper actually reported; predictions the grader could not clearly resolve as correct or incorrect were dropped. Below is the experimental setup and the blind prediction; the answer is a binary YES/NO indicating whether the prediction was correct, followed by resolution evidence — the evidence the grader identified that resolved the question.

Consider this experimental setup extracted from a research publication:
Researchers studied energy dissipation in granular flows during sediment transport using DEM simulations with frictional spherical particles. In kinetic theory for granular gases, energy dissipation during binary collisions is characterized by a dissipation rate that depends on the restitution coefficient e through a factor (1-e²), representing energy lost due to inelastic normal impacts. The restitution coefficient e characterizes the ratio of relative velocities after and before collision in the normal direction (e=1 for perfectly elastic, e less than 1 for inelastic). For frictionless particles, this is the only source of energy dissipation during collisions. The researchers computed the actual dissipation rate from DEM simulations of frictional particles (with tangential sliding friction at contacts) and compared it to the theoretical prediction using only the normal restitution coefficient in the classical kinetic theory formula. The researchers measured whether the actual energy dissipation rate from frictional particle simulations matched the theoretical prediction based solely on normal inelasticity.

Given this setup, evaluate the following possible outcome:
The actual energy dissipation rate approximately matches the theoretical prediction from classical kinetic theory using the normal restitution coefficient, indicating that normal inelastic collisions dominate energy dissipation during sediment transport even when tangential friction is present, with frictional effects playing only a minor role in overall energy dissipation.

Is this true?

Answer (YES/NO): NO